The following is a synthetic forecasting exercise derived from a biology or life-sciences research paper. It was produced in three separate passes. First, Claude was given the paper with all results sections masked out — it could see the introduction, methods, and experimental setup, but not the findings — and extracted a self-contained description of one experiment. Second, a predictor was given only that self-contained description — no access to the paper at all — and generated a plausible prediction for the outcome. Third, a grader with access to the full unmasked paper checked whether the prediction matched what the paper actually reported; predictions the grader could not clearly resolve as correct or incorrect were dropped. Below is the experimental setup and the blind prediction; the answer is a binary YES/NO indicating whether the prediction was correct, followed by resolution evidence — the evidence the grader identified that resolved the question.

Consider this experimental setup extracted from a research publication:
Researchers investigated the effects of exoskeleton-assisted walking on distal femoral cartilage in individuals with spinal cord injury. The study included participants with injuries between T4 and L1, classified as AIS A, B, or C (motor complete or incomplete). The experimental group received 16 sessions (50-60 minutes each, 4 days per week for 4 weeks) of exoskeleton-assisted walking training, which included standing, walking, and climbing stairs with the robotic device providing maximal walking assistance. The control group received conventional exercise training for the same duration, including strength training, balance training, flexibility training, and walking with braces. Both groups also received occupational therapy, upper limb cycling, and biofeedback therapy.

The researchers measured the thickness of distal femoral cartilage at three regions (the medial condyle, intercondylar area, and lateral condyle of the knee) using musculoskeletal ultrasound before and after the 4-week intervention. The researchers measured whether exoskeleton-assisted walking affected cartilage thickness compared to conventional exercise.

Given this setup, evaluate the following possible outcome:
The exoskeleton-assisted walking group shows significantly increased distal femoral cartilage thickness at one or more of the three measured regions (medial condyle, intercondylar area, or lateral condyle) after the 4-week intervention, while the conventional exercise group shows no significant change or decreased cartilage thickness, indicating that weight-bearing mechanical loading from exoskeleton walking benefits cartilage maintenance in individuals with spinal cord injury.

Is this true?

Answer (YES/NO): YES